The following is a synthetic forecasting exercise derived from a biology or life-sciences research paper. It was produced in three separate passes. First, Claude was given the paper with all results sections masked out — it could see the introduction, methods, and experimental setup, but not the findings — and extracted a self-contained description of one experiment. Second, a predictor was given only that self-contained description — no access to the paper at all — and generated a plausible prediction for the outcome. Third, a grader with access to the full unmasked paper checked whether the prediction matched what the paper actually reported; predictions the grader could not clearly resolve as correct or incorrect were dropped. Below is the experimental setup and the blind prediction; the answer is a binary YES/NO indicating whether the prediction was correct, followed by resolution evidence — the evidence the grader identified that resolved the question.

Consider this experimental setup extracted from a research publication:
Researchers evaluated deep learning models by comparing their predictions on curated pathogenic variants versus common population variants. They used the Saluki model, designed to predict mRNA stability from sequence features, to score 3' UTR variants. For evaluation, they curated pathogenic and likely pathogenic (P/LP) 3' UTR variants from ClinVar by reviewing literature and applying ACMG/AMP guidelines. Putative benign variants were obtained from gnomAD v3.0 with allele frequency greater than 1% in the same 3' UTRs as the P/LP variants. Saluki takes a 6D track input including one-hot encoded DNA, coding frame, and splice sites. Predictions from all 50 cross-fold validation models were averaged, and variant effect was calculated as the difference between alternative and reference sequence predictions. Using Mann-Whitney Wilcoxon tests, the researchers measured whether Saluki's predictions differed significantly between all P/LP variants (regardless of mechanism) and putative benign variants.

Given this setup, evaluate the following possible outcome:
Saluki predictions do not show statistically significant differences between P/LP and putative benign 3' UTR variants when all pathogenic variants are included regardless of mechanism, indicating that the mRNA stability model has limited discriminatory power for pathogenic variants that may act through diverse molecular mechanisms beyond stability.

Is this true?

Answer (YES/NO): NO